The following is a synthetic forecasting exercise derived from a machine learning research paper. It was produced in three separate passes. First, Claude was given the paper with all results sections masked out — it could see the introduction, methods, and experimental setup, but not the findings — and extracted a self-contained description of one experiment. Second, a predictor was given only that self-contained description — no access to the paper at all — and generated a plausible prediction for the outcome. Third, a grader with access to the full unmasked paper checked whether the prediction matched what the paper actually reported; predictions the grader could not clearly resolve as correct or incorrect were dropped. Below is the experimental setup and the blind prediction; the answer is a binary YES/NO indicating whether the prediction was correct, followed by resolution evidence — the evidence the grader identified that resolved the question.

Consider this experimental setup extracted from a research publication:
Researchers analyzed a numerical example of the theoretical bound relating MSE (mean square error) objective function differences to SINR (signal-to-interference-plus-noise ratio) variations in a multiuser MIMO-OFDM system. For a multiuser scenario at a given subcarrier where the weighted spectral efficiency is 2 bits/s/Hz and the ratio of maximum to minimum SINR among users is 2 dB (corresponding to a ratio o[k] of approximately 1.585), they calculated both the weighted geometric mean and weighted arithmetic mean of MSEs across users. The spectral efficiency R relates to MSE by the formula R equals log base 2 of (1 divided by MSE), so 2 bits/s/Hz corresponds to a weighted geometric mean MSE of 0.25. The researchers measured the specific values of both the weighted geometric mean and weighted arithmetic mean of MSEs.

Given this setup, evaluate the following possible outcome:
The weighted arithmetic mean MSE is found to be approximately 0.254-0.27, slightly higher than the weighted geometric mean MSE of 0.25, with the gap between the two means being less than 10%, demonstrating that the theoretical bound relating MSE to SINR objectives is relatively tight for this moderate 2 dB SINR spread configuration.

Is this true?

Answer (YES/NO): YES